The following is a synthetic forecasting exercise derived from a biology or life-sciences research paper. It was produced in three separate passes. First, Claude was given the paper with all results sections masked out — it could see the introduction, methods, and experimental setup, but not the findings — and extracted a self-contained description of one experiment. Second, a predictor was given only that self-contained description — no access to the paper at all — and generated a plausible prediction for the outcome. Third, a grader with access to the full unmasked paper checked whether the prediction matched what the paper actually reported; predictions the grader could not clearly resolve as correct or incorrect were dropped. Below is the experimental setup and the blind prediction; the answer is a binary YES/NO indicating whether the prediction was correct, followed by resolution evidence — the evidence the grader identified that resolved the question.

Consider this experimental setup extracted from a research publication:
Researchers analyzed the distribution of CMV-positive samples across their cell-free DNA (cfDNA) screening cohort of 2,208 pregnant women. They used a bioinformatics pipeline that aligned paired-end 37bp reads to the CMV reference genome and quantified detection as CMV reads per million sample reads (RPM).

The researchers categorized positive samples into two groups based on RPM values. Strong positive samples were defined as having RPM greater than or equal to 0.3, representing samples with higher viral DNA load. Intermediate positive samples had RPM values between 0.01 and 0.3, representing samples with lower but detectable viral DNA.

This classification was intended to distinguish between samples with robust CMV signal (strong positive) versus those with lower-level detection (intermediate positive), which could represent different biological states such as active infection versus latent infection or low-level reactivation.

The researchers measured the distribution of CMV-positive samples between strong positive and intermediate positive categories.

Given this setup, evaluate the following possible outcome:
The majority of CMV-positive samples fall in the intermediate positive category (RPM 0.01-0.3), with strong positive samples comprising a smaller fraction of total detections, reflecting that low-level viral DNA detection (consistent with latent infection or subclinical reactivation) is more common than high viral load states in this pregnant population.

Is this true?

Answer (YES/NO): YES